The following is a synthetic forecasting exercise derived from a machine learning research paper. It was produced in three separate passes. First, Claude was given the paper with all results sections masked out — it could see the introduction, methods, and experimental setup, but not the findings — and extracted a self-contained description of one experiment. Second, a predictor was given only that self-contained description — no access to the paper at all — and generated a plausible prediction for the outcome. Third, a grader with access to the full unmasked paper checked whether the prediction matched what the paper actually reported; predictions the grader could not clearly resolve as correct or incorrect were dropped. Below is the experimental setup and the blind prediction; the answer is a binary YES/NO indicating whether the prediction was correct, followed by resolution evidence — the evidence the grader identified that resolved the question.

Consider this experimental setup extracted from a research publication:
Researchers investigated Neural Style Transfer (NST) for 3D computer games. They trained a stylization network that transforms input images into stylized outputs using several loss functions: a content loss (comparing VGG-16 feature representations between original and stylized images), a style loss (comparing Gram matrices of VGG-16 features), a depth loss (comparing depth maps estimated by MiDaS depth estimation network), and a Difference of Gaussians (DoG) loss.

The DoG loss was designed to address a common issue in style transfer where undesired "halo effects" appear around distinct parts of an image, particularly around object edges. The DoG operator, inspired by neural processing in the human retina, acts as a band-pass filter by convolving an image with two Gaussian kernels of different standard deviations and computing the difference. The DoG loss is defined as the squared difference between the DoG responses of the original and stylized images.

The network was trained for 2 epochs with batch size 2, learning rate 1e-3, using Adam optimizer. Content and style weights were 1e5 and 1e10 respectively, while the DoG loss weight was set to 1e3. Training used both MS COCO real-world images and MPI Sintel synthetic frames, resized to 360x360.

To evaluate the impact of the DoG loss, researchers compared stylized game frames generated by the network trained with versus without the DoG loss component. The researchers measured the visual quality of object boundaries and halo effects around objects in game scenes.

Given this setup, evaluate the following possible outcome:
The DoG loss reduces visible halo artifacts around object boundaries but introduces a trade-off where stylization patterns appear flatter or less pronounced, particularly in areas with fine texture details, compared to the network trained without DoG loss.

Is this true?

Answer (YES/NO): NO